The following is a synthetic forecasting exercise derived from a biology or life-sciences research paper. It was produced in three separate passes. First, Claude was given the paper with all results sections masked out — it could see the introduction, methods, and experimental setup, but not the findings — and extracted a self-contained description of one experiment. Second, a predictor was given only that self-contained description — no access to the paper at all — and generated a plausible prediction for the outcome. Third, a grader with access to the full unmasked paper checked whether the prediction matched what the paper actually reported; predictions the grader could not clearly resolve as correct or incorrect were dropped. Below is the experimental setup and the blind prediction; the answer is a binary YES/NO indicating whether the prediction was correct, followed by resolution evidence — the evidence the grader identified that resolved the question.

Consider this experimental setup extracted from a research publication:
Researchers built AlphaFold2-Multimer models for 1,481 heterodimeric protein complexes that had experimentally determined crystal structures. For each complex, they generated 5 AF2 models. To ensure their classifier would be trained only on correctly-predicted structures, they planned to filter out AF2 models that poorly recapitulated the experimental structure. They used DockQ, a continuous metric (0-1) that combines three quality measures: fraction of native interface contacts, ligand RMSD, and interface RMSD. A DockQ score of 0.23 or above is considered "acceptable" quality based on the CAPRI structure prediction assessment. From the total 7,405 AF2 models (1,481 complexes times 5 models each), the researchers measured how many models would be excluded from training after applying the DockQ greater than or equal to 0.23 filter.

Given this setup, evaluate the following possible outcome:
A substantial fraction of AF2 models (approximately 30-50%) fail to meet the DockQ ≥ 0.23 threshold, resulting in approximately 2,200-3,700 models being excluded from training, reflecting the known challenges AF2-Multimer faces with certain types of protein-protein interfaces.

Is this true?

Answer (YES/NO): NO